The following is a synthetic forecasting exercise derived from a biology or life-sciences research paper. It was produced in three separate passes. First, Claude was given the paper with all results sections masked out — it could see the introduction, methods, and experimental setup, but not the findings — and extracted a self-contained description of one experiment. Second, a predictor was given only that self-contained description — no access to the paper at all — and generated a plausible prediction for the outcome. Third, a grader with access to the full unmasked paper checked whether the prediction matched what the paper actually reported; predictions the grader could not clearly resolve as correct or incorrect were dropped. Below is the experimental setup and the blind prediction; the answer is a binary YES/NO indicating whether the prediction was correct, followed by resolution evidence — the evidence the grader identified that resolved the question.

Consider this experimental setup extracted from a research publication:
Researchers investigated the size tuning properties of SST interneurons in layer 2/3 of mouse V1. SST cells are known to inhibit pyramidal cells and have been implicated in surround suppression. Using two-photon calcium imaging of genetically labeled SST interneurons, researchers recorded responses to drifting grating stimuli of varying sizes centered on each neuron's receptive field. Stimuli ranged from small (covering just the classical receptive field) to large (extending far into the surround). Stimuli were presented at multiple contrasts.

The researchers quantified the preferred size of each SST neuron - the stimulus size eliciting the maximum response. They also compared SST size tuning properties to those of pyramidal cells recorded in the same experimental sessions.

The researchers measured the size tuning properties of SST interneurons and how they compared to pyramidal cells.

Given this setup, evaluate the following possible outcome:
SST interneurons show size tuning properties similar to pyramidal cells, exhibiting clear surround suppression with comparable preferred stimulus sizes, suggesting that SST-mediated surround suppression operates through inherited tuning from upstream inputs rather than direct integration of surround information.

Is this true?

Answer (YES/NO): NO